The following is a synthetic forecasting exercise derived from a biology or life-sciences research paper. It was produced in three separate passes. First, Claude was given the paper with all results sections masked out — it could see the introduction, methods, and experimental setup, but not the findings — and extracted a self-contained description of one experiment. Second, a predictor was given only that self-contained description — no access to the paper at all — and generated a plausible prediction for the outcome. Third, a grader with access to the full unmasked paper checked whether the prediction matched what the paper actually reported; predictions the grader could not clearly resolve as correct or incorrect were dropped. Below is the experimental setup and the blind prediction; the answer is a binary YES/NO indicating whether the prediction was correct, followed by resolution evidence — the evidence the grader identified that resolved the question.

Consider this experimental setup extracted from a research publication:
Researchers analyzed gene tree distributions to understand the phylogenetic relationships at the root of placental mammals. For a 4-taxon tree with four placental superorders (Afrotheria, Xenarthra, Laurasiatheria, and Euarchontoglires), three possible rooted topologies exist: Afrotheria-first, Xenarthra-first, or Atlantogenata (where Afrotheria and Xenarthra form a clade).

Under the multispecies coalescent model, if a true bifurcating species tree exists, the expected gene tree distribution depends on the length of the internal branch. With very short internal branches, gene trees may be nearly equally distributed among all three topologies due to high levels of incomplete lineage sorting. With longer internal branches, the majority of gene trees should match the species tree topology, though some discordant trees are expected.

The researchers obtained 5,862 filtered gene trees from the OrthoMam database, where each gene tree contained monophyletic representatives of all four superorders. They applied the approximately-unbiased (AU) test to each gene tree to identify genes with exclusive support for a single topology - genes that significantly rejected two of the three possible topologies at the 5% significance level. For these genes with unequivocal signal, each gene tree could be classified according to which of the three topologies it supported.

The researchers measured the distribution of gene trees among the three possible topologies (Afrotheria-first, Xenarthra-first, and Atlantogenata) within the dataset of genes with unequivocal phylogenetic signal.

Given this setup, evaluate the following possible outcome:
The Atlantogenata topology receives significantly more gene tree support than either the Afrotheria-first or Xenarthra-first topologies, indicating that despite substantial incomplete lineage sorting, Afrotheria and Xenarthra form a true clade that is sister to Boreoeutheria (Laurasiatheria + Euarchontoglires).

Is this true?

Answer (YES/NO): NO